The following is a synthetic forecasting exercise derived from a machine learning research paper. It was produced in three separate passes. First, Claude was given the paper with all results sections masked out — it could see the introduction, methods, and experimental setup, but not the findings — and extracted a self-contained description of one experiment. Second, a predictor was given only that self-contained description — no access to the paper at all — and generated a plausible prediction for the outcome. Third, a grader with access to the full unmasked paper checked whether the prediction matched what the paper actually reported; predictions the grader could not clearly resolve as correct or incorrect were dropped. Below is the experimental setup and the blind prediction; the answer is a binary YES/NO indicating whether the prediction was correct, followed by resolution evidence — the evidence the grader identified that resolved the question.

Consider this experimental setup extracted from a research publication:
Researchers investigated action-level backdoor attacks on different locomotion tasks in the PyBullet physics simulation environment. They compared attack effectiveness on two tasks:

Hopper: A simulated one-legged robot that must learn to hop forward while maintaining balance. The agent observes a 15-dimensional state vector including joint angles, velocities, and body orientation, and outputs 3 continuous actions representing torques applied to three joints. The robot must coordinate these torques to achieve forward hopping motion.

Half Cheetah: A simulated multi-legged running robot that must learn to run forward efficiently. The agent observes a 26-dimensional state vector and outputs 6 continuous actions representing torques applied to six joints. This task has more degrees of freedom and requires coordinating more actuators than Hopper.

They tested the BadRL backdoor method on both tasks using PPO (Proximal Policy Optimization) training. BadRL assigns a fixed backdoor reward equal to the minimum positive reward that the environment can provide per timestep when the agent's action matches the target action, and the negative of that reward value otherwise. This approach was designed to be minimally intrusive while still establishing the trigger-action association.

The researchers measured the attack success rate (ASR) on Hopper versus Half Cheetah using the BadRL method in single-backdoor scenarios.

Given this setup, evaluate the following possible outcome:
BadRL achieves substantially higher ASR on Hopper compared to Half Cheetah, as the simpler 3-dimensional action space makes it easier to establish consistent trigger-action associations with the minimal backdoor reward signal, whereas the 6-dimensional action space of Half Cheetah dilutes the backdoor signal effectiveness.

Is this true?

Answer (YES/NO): YES